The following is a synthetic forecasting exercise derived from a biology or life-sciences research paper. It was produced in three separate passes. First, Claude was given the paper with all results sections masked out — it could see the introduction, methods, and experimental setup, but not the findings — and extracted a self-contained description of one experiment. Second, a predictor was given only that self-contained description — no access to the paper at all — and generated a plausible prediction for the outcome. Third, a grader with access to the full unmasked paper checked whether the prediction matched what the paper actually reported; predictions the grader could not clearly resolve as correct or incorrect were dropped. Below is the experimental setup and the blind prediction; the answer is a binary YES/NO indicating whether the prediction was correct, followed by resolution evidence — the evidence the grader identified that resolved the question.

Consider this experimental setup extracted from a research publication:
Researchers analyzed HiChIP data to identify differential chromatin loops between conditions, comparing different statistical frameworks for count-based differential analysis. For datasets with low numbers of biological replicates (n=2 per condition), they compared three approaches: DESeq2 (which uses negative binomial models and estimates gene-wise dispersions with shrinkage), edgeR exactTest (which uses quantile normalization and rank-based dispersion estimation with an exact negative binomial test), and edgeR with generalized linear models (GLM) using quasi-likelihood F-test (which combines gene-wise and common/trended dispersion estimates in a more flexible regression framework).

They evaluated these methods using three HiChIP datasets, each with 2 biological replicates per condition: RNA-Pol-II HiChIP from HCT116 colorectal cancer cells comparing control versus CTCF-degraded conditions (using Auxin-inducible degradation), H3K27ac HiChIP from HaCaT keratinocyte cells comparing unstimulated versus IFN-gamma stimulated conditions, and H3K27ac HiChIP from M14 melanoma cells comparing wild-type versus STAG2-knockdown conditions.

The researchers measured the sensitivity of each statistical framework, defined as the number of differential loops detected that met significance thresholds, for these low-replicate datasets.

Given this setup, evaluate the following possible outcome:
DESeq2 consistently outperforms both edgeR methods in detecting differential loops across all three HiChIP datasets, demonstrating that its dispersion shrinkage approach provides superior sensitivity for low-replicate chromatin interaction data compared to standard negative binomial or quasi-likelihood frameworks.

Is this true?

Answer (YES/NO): NO